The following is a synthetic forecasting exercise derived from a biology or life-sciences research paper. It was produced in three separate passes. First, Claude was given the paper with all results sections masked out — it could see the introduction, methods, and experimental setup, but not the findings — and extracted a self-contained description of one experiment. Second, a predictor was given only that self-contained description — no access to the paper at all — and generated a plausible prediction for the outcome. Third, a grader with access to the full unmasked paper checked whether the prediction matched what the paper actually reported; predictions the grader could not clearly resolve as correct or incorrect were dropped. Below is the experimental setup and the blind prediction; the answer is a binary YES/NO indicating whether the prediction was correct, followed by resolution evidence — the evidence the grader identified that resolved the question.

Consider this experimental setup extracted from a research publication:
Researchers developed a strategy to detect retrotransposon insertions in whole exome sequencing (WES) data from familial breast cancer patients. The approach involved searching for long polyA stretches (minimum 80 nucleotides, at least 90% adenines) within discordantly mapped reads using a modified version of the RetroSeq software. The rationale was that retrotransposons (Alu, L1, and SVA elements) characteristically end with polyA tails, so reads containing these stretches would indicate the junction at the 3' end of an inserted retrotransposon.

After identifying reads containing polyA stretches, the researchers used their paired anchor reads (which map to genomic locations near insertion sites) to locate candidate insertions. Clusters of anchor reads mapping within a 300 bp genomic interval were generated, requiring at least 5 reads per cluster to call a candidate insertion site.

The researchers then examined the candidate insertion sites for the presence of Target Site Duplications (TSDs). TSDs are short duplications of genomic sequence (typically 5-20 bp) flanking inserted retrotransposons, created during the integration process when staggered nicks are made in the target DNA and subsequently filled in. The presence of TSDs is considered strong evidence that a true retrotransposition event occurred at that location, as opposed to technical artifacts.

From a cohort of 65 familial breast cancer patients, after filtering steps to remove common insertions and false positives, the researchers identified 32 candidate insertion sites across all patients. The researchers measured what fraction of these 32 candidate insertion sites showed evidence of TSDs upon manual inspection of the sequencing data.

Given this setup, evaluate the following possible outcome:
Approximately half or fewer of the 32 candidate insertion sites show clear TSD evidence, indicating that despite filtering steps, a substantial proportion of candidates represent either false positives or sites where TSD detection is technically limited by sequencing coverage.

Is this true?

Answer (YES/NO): NO